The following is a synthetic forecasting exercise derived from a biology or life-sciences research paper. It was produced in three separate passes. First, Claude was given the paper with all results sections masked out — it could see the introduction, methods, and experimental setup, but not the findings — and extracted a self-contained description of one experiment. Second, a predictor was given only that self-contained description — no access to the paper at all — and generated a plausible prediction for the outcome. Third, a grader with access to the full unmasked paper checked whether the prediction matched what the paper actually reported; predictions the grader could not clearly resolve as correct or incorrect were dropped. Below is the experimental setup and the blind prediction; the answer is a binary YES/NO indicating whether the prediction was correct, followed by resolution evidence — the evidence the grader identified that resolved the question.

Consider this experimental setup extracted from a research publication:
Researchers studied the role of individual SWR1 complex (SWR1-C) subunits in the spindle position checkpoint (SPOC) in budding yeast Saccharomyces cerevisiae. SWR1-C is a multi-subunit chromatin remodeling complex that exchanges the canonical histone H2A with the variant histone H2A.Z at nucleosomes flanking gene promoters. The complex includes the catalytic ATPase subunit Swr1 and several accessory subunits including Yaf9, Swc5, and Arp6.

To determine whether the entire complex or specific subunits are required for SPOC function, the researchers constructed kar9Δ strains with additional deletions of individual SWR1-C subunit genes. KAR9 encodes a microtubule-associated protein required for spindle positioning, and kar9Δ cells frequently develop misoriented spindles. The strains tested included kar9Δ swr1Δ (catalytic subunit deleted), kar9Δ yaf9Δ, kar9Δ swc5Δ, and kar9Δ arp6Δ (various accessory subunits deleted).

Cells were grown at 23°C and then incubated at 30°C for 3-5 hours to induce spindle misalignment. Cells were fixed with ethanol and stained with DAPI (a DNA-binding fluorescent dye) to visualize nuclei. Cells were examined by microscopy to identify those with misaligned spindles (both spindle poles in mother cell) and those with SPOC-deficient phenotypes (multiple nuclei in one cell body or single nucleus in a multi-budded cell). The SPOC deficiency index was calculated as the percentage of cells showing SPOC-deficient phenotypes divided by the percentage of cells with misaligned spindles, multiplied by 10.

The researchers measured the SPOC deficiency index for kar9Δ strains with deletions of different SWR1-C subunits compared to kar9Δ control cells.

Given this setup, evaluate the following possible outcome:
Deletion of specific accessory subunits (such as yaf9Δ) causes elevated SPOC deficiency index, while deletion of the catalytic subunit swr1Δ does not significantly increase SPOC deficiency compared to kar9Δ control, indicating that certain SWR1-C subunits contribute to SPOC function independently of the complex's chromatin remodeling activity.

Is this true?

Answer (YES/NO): NO